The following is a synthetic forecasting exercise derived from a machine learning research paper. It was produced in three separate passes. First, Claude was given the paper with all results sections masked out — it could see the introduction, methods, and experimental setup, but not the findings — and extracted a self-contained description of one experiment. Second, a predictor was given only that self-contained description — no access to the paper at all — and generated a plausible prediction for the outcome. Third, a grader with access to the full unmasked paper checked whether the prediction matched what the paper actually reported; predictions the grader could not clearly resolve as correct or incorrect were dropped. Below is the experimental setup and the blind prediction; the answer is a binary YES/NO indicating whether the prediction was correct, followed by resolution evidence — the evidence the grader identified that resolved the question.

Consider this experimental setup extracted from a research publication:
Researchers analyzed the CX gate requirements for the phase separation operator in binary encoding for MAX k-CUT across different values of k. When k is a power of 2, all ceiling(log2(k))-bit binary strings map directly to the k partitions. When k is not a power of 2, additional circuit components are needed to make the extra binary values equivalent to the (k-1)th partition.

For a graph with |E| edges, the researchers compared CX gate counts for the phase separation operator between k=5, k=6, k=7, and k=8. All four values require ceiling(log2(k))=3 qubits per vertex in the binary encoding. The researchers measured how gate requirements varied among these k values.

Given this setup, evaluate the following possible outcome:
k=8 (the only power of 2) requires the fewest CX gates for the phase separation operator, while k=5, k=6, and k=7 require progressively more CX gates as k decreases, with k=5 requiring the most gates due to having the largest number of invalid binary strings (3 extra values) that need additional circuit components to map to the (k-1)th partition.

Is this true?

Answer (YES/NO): YES